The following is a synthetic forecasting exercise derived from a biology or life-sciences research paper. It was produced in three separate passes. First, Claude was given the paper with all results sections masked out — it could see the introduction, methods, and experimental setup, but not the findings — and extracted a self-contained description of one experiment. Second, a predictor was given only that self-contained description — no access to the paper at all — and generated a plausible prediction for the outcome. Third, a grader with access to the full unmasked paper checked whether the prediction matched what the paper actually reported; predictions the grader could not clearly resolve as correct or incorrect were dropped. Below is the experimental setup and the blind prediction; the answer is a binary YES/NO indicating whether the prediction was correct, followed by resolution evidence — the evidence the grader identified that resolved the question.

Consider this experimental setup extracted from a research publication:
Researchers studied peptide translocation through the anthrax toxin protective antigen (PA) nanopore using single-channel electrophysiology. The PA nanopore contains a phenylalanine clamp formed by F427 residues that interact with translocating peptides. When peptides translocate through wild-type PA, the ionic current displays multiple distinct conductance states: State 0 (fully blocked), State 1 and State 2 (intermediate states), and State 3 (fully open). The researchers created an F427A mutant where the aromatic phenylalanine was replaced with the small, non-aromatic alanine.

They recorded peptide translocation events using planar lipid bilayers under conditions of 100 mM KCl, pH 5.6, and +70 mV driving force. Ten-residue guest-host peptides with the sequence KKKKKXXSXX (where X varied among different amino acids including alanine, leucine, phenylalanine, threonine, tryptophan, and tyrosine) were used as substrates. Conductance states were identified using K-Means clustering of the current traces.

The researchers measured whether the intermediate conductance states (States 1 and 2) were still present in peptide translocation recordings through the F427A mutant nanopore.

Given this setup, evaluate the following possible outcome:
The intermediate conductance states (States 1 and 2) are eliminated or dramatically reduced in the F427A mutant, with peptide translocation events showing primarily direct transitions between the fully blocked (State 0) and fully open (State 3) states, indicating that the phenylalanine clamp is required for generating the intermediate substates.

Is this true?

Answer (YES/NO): NO